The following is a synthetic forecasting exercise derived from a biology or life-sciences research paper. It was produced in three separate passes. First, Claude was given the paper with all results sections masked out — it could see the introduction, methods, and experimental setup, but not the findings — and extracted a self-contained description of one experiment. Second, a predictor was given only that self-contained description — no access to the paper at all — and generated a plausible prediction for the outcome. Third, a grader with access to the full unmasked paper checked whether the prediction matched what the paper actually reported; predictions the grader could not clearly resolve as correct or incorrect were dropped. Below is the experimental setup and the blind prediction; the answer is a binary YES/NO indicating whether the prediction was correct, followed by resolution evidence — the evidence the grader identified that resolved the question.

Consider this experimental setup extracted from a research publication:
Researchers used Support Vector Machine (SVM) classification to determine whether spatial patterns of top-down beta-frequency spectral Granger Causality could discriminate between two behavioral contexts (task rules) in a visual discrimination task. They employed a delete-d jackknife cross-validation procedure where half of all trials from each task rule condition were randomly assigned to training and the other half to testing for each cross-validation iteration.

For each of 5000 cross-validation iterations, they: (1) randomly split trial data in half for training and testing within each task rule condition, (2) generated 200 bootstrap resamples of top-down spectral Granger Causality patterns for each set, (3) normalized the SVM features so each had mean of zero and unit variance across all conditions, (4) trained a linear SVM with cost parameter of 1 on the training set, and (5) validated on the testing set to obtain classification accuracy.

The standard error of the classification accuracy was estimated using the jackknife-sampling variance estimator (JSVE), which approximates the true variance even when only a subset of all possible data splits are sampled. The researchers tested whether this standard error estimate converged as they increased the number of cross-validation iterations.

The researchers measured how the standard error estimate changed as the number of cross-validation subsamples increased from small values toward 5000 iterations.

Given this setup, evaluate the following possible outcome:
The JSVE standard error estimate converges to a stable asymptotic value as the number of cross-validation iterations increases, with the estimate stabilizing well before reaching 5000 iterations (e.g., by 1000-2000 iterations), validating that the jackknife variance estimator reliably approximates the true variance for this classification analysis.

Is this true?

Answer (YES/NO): YES